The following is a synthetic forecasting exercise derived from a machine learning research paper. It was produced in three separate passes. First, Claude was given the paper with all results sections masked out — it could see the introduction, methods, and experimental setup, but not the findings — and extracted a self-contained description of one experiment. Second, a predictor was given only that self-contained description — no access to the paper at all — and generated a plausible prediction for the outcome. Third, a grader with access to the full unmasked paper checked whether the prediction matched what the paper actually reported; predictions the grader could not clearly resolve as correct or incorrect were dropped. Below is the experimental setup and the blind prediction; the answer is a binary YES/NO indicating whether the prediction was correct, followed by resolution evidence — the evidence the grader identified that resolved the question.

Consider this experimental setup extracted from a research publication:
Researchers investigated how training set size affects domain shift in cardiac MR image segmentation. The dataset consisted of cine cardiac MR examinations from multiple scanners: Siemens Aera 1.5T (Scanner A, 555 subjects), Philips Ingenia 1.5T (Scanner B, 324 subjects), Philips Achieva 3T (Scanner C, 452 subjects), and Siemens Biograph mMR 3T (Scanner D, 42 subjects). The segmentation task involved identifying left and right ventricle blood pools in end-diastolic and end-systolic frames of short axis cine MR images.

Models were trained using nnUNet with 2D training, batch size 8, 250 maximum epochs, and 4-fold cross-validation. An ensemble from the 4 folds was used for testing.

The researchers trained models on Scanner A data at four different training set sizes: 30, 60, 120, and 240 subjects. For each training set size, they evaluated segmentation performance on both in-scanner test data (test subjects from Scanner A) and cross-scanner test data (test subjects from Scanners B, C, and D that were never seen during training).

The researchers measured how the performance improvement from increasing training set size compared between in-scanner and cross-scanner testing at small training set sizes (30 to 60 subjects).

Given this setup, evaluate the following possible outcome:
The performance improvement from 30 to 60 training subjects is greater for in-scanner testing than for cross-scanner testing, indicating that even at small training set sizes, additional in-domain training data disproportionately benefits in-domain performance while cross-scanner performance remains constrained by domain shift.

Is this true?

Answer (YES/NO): NO